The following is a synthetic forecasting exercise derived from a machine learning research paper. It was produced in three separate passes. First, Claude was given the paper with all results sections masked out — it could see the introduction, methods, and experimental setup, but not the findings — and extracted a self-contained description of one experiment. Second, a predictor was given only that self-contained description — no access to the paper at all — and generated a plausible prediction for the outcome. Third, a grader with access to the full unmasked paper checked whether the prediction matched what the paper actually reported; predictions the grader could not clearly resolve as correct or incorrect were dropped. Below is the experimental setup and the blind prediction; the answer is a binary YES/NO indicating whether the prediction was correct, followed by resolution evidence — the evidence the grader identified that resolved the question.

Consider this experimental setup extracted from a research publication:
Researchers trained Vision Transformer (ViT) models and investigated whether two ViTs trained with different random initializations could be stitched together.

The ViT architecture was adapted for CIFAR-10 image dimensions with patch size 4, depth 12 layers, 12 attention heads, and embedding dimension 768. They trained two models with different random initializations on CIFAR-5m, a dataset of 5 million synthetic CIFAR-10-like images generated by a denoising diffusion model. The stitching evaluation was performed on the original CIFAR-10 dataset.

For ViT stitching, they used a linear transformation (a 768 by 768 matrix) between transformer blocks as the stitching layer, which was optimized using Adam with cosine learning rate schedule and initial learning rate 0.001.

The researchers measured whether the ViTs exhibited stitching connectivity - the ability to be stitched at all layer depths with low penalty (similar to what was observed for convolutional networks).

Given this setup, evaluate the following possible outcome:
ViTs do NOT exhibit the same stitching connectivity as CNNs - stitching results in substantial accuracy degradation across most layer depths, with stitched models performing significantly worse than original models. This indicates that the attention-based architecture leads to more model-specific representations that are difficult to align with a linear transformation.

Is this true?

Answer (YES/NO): NO